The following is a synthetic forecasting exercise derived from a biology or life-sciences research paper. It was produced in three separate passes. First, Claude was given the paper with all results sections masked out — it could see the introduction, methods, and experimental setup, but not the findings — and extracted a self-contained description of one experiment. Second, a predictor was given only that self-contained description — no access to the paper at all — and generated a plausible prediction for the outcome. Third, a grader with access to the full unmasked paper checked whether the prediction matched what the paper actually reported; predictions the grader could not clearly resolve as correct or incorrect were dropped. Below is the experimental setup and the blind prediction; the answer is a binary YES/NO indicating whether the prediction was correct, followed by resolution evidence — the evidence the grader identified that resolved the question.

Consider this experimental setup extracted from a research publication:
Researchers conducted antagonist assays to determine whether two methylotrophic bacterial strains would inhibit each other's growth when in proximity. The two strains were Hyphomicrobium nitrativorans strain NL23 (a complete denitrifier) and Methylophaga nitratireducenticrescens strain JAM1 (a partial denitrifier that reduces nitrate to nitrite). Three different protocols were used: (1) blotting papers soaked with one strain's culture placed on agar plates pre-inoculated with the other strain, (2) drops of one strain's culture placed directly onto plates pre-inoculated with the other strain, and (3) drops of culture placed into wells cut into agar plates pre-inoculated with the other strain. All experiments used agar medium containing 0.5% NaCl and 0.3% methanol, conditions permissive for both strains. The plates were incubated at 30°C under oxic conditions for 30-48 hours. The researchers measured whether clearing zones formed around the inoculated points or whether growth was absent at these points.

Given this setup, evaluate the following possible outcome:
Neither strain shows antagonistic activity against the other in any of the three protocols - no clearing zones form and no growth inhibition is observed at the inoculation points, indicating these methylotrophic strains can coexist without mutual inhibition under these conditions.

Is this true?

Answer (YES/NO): YES